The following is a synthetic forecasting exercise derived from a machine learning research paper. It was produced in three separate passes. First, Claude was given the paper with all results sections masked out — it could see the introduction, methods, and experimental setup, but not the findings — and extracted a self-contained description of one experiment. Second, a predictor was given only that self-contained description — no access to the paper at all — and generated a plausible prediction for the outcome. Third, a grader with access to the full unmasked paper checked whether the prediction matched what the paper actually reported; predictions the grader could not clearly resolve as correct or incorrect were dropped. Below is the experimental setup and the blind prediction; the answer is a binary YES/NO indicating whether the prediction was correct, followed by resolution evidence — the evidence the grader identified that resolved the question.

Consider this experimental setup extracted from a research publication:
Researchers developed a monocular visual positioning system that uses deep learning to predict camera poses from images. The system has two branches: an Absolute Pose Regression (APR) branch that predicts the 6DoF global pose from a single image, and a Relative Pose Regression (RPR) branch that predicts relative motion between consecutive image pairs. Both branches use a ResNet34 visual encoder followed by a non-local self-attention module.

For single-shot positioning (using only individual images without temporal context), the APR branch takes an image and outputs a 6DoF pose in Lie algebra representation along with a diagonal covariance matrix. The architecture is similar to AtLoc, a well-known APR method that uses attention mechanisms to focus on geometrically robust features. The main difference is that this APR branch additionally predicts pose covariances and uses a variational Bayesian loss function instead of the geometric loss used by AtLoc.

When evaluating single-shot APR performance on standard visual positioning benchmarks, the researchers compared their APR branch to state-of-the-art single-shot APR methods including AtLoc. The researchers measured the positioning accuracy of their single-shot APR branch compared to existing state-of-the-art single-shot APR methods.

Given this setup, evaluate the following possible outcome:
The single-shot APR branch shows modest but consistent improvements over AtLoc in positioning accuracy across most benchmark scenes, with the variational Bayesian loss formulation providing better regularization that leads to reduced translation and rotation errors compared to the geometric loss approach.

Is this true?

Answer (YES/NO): NO